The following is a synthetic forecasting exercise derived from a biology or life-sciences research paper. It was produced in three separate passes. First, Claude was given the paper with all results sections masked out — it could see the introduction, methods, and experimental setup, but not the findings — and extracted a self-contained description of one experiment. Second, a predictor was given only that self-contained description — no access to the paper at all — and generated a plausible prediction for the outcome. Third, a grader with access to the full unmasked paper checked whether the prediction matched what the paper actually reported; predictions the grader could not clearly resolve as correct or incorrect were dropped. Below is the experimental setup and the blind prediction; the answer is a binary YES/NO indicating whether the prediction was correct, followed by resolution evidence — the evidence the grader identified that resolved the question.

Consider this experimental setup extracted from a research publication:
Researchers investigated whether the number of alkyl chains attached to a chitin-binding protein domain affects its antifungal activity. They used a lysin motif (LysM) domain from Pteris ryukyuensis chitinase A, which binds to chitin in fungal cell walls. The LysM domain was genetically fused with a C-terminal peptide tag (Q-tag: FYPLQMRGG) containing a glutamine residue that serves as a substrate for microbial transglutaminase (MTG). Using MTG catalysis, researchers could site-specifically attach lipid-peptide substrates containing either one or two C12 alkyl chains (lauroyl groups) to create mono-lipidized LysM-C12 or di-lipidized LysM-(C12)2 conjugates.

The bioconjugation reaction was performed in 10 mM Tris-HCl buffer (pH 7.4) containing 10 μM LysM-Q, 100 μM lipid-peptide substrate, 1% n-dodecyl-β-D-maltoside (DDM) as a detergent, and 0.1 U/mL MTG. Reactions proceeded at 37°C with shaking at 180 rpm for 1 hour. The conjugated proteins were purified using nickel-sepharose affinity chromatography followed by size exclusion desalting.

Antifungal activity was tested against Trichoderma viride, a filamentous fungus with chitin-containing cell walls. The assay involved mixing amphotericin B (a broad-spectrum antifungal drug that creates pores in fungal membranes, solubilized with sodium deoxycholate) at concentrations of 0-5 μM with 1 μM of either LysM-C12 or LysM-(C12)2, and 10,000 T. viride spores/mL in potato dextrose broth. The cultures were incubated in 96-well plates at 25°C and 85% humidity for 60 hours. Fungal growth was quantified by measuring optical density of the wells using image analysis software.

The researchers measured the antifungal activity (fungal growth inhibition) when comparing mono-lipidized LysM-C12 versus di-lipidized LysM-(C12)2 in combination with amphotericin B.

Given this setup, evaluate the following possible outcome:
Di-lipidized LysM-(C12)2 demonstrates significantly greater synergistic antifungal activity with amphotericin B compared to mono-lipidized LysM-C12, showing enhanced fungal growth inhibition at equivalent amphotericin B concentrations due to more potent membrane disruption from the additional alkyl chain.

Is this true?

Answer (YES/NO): NO